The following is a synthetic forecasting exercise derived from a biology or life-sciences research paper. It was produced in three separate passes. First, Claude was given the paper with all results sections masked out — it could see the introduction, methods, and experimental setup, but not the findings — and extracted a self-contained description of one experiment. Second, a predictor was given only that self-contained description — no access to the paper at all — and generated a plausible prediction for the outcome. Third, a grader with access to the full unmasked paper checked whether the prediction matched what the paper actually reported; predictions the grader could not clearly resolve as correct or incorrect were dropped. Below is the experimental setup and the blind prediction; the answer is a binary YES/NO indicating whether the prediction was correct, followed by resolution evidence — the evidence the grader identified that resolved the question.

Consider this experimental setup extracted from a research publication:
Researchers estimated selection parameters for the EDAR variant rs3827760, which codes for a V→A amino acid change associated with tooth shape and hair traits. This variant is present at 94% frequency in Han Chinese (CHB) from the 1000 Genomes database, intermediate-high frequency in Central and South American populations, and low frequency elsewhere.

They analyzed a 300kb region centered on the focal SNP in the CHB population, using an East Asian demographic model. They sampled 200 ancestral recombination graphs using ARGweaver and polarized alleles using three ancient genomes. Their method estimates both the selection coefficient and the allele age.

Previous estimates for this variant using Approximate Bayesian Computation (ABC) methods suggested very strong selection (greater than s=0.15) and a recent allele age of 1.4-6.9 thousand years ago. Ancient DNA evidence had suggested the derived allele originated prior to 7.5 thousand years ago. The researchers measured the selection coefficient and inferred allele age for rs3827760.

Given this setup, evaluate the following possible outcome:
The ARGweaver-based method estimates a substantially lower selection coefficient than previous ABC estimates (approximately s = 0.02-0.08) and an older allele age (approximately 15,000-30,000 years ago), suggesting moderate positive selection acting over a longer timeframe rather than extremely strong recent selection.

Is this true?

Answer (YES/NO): NO